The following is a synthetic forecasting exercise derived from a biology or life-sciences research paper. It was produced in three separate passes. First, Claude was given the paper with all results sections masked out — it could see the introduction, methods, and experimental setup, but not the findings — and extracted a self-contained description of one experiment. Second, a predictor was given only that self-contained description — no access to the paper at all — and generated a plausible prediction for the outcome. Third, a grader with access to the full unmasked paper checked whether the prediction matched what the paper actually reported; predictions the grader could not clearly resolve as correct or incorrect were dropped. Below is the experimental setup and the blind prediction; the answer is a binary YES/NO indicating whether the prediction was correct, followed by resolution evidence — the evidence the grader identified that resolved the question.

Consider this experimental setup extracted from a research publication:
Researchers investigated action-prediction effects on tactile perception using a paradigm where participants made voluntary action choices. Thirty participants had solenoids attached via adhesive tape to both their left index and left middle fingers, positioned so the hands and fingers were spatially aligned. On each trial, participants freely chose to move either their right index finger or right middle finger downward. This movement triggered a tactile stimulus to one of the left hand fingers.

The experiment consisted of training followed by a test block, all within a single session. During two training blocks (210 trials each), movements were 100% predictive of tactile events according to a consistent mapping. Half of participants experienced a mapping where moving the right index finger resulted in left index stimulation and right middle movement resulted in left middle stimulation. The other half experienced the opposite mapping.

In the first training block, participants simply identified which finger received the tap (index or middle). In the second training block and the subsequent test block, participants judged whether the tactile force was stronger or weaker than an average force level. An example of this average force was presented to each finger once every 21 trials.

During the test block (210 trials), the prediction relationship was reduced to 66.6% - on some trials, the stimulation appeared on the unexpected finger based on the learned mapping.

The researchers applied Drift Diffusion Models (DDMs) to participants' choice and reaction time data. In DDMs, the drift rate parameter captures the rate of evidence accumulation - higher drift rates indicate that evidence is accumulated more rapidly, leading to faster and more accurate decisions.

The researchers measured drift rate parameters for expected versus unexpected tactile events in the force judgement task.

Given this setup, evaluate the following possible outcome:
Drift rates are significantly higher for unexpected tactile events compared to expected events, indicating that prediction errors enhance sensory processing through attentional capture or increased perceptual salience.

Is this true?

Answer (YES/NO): NO